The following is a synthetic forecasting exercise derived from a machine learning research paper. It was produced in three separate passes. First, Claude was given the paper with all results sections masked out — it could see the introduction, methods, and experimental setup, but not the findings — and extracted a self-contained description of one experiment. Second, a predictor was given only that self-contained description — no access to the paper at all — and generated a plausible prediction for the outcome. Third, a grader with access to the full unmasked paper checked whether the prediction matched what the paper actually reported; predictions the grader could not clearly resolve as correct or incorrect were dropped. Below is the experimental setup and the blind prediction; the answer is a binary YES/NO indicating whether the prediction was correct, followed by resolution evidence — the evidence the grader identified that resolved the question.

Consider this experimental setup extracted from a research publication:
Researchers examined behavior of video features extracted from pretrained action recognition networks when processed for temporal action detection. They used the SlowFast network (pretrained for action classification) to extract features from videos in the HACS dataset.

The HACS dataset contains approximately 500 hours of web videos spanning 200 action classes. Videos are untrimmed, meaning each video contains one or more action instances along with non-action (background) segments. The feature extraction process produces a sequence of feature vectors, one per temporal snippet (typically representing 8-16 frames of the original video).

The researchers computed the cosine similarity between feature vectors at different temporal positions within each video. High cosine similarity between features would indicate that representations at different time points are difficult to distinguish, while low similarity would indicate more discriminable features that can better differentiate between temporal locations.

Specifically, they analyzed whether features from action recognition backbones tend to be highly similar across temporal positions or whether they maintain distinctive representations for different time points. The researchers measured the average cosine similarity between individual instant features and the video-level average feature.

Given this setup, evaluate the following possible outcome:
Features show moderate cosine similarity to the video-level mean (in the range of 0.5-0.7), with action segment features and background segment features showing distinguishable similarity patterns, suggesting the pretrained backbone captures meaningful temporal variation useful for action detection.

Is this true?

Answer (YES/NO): NO